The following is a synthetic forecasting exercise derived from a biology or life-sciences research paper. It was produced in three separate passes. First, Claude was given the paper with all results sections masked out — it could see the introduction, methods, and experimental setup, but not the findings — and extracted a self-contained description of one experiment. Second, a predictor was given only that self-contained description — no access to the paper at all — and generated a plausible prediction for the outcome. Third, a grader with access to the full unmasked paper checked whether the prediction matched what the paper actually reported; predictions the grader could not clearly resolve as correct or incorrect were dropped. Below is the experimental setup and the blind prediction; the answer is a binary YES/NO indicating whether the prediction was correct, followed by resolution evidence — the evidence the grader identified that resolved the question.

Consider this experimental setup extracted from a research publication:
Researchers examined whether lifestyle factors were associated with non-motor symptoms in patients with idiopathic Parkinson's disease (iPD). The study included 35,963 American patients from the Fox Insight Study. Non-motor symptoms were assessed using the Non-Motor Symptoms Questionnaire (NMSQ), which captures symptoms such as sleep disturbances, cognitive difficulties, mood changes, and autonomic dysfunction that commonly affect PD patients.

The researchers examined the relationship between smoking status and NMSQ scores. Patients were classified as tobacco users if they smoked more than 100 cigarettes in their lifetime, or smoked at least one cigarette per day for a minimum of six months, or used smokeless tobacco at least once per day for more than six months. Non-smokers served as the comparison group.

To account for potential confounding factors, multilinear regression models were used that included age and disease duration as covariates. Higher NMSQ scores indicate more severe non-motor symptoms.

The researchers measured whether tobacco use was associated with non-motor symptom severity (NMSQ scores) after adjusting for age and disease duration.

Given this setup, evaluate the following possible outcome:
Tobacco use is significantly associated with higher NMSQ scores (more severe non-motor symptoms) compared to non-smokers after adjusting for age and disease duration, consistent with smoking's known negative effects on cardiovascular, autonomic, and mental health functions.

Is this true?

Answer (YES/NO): YES